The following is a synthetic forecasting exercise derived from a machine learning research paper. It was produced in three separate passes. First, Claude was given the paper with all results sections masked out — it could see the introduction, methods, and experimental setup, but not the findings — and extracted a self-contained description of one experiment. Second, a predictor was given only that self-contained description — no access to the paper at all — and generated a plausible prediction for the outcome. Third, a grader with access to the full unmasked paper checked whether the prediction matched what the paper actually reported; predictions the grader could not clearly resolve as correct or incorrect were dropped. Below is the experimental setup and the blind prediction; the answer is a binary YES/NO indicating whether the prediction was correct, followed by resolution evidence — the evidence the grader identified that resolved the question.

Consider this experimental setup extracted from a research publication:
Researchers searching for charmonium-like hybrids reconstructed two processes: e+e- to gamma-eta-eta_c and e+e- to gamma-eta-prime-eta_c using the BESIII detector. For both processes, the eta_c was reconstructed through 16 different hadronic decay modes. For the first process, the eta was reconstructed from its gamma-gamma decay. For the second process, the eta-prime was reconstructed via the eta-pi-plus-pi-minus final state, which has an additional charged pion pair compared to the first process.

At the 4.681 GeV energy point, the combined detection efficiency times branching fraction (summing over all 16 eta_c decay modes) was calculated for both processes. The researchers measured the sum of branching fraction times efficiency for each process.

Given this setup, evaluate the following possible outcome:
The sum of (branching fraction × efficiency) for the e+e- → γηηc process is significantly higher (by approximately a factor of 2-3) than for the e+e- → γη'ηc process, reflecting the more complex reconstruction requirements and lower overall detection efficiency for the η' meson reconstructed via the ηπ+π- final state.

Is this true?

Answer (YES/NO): YES